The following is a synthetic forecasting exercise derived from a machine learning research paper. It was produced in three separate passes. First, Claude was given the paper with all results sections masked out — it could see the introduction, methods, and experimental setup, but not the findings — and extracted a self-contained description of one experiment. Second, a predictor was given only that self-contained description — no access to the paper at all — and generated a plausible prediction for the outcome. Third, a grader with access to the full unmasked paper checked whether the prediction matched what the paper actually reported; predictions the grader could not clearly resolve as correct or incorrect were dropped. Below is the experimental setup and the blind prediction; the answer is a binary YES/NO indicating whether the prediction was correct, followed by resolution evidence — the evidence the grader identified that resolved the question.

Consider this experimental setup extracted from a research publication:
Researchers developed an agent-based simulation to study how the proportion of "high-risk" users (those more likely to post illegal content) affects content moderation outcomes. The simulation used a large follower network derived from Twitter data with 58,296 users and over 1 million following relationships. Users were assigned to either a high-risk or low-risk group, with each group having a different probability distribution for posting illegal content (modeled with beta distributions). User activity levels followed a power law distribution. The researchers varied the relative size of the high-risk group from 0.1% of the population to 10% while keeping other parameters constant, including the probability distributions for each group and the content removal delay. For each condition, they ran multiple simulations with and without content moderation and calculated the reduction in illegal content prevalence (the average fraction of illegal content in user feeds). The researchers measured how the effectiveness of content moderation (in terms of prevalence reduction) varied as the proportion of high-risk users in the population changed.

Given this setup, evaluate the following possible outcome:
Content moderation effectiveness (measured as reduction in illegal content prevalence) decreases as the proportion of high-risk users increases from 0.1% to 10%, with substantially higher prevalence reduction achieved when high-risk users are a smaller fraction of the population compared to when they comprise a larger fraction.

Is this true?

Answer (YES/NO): NO